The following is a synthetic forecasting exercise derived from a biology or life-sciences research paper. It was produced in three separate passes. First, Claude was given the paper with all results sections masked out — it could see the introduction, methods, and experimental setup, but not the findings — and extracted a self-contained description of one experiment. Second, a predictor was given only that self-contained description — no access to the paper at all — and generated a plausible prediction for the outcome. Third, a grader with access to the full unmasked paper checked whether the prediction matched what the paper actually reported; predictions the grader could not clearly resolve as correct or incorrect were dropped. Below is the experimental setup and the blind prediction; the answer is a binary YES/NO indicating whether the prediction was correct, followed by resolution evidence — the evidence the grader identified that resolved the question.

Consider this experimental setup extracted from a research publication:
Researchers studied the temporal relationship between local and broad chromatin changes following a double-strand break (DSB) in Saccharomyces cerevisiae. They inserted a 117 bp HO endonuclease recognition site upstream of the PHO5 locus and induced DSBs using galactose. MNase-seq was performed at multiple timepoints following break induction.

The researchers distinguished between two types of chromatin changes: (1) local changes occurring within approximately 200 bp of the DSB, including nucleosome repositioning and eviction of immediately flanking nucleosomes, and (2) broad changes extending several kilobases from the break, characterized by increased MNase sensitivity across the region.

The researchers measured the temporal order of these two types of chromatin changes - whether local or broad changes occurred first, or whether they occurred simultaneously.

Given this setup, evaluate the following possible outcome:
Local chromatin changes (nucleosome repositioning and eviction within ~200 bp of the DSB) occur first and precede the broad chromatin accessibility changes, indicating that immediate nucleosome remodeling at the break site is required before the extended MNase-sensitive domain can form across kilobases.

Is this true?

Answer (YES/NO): YES